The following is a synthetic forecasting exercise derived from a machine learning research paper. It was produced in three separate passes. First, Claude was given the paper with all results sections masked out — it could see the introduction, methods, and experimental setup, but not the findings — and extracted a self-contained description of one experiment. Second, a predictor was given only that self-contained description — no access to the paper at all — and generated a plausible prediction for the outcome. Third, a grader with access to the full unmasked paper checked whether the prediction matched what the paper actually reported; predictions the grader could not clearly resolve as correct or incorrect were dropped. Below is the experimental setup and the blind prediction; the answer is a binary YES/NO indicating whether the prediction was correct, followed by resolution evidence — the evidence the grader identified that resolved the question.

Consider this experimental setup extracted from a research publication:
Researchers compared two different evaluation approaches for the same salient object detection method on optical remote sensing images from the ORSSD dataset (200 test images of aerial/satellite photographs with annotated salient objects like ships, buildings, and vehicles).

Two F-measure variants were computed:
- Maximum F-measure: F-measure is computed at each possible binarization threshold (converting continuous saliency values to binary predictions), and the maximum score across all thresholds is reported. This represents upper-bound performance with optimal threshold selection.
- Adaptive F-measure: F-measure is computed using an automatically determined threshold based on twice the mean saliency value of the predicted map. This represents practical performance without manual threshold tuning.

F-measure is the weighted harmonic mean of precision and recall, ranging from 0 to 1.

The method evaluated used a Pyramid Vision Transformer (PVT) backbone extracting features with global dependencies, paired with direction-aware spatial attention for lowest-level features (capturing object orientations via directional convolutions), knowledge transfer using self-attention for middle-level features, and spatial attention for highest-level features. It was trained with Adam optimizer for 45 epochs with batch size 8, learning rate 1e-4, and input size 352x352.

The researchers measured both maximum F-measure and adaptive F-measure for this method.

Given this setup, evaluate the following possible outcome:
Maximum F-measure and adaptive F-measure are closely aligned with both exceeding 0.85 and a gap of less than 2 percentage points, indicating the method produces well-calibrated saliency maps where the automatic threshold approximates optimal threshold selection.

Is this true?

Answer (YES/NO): NO